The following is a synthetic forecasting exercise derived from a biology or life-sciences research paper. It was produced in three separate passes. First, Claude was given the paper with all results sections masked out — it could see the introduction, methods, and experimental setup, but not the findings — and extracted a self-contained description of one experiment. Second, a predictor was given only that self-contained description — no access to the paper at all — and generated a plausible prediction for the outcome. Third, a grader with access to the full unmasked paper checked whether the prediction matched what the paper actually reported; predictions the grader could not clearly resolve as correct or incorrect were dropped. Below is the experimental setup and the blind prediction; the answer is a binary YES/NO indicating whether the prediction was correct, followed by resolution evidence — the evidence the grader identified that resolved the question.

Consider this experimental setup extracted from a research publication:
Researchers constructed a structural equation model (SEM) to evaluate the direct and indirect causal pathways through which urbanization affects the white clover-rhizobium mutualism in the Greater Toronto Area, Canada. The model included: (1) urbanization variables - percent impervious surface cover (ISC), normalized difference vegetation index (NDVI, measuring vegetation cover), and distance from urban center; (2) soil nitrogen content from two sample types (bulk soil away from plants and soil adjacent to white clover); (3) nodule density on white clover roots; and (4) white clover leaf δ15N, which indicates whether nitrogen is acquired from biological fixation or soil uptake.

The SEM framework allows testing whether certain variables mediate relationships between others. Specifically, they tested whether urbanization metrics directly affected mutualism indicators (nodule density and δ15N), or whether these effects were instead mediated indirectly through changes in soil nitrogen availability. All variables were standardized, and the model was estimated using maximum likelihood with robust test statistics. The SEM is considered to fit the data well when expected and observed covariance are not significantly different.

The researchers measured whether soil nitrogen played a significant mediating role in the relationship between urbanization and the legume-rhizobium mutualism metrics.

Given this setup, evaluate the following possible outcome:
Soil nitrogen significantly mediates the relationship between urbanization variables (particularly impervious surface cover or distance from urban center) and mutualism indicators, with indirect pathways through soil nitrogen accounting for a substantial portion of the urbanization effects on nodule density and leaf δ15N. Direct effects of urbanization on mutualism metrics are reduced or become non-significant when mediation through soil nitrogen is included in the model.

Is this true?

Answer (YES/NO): NO